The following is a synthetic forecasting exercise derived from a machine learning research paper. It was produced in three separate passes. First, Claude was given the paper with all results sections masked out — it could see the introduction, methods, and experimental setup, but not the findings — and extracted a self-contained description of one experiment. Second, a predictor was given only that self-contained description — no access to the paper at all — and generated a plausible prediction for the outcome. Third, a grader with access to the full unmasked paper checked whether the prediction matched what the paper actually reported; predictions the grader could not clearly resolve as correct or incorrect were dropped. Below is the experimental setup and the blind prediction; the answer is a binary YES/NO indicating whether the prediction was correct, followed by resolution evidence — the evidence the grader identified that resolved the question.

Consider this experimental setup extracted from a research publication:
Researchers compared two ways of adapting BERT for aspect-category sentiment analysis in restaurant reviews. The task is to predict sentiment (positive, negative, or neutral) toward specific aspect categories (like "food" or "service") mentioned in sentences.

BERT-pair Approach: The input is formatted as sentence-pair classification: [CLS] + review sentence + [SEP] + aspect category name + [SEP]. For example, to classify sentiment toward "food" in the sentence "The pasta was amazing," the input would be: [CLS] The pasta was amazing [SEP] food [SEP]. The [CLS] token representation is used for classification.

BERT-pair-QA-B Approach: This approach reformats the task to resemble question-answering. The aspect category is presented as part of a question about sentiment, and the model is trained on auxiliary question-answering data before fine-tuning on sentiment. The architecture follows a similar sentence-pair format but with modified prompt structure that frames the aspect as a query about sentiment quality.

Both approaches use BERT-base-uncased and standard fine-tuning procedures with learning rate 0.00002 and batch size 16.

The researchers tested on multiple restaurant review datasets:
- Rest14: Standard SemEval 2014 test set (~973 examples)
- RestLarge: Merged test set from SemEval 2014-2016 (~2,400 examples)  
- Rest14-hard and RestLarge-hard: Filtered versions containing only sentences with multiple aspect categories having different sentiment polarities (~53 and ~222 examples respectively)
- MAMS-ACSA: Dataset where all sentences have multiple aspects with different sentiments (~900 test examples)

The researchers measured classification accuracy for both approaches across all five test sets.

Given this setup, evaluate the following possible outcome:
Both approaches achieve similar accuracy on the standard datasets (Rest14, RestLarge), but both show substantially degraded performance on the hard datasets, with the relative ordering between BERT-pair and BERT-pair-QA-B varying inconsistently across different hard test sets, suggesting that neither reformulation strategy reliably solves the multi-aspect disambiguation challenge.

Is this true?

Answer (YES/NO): NO